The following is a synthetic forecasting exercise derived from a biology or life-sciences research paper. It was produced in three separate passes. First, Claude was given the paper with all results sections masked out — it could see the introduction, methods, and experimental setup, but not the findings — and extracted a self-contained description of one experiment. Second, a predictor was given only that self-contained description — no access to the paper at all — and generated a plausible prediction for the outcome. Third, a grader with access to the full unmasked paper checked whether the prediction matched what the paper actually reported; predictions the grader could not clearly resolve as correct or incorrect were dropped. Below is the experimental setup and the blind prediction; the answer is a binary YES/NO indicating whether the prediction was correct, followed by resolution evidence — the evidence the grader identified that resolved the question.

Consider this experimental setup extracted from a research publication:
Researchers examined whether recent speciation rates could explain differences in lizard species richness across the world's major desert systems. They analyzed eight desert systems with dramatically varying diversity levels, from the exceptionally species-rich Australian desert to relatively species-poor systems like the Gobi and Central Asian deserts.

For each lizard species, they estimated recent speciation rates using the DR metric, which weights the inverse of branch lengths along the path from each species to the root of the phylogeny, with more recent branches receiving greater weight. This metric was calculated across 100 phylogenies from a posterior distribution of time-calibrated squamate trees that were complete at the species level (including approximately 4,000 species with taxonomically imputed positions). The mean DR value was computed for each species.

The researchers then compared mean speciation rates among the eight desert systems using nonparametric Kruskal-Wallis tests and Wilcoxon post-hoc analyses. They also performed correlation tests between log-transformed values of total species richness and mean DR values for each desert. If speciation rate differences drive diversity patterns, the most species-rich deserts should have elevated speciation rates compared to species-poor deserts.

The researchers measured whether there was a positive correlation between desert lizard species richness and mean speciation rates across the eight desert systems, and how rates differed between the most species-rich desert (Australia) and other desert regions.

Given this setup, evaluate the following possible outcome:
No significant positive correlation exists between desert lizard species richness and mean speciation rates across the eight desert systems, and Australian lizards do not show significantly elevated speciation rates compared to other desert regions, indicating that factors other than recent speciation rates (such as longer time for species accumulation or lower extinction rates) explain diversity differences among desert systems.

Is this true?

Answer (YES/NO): NO